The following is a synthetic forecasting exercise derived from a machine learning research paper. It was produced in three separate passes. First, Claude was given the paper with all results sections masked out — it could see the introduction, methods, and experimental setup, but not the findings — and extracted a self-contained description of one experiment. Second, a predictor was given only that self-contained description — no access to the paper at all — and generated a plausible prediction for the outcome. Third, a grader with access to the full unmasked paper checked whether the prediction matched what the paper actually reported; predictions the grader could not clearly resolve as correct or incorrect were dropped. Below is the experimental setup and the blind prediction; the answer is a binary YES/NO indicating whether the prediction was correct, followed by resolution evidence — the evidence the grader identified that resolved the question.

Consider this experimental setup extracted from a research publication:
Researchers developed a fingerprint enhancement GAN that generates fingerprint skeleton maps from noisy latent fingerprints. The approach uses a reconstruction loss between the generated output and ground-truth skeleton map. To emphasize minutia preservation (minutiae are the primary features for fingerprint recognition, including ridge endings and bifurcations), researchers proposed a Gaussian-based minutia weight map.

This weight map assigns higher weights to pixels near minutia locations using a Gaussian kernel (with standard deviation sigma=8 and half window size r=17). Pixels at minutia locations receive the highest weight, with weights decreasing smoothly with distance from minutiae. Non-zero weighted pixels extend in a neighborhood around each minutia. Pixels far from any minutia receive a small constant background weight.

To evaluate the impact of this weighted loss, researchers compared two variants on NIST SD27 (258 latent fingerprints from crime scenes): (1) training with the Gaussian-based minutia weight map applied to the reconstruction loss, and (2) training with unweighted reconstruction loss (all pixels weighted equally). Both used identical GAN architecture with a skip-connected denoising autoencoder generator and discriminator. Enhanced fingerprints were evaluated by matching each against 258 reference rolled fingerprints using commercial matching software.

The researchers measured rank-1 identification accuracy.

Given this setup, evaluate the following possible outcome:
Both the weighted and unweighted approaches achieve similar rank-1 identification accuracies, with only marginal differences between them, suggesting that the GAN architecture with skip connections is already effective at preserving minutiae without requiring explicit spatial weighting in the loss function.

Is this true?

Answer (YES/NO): NO